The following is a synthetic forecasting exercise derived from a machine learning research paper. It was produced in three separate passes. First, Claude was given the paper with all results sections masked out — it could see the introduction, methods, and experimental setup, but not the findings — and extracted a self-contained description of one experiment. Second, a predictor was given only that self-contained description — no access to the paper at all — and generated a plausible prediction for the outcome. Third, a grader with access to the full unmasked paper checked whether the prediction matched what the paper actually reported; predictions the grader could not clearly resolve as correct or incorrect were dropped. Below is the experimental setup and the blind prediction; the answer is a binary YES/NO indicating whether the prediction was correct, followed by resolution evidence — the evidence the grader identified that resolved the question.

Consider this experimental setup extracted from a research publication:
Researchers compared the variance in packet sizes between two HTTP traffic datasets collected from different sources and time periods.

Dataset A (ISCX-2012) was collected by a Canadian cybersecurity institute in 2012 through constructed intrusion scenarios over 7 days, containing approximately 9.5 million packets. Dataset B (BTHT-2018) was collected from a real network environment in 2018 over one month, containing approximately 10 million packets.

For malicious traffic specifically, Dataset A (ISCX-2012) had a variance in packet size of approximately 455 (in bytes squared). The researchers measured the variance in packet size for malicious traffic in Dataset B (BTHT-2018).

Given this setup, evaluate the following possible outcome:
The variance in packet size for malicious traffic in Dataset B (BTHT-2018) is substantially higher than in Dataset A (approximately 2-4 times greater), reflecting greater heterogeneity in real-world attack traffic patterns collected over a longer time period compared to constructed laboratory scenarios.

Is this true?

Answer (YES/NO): NO